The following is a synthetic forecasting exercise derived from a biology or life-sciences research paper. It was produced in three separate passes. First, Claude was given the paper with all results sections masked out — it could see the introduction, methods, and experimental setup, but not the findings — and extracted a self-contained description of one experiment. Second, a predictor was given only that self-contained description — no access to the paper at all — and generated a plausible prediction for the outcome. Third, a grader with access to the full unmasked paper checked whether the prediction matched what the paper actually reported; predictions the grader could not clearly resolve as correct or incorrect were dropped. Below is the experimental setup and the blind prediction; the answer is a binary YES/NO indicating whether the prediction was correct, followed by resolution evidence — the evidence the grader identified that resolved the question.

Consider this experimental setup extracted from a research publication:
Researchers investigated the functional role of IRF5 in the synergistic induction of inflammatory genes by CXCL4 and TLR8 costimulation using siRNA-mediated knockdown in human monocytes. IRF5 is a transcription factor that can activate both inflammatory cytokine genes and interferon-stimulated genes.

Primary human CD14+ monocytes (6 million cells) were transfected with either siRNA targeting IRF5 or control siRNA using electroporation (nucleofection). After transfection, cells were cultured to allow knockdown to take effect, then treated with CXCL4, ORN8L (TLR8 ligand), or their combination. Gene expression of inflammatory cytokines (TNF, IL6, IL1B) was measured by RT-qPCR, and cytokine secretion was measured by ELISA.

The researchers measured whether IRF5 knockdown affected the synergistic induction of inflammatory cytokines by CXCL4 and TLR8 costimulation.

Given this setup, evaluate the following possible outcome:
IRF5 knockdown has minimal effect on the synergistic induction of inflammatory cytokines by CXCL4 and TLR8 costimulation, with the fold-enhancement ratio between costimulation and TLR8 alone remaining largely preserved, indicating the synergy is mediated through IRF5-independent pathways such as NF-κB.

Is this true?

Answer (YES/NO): NO